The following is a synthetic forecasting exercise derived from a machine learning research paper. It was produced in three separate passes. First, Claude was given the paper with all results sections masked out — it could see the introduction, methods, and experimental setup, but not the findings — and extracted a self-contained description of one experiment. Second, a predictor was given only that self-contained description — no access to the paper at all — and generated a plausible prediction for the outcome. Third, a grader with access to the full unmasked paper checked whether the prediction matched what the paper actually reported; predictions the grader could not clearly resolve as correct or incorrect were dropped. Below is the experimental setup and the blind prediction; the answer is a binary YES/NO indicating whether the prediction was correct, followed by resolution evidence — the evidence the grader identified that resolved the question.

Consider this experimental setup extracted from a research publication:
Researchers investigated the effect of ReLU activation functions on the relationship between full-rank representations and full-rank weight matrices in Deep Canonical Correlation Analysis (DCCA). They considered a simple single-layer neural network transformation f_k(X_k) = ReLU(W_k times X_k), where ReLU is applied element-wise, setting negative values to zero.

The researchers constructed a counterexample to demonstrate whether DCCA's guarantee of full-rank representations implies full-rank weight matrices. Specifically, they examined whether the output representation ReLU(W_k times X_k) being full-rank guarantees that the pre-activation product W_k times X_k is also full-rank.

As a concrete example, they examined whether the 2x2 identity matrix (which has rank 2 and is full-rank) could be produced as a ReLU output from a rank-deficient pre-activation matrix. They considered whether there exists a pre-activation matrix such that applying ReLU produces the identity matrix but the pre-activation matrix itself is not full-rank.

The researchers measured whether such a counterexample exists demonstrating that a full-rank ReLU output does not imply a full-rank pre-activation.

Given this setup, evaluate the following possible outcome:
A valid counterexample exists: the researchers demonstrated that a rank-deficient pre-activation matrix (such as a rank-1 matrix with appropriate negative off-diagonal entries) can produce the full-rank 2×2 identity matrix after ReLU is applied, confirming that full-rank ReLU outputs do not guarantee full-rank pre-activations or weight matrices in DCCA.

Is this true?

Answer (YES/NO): YES